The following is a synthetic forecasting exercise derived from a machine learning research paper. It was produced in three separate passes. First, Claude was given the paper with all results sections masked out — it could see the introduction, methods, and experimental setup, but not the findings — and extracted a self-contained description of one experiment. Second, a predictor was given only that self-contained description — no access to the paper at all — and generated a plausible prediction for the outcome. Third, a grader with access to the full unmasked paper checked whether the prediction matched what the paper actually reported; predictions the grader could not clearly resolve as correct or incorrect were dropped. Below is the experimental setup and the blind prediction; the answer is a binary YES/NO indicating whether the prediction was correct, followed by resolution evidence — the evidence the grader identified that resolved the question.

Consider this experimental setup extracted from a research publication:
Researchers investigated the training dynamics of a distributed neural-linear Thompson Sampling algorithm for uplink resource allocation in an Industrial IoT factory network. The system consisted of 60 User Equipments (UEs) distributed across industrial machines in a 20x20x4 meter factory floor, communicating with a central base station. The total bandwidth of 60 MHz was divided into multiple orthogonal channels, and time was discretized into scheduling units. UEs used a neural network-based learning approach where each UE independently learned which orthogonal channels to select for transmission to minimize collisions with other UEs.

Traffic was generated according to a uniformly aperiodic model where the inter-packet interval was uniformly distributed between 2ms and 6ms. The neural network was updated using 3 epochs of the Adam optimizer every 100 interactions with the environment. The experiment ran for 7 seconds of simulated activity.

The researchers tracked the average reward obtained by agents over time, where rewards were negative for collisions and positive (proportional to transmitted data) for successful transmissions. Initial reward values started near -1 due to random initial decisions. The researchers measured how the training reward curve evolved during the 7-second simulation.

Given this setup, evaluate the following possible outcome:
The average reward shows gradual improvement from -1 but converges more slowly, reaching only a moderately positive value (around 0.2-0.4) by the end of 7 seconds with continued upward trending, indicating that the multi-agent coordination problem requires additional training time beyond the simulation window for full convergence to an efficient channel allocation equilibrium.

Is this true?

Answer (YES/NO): NO